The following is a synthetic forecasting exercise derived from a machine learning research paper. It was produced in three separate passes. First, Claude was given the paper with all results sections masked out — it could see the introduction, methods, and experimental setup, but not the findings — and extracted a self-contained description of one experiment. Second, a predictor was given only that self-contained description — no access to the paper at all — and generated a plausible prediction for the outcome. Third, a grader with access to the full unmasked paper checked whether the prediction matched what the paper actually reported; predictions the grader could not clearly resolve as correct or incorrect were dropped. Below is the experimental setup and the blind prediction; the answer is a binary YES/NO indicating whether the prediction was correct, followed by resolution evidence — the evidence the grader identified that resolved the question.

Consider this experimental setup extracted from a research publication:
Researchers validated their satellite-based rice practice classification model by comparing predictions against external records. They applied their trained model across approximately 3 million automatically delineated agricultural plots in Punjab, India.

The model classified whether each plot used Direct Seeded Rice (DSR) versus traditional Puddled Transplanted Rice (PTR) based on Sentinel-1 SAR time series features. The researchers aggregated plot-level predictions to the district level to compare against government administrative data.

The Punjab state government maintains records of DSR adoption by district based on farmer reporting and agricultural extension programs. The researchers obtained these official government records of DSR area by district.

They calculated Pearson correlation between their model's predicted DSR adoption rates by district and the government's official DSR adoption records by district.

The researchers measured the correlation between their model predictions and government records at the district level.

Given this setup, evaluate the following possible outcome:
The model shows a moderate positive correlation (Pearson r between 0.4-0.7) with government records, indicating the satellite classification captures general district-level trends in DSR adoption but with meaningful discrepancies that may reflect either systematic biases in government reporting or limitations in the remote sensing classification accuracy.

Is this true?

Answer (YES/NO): NO